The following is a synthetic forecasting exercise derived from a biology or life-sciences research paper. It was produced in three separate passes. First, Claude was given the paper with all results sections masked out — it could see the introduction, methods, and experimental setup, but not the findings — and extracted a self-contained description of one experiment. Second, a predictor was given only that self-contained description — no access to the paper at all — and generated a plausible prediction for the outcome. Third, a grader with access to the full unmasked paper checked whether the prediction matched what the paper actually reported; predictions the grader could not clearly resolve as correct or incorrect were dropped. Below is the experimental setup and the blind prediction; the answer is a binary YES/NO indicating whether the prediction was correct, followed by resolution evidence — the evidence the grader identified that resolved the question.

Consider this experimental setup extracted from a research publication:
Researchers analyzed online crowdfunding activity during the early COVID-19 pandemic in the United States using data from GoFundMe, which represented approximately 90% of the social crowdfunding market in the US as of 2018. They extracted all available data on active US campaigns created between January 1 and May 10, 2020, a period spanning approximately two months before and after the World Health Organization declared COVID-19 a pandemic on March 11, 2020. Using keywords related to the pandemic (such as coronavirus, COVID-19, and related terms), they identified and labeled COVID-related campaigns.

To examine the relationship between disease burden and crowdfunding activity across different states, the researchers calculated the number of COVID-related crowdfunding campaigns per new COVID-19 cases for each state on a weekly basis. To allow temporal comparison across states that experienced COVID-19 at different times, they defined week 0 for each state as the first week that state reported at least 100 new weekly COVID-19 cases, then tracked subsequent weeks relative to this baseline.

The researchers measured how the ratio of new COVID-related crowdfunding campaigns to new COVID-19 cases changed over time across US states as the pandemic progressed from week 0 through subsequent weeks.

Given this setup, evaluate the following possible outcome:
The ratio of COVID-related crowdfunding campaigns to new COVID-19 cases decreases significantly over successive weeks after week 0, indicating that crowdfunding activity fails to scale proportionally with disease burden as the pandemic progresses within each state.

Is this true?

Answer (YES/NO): YES